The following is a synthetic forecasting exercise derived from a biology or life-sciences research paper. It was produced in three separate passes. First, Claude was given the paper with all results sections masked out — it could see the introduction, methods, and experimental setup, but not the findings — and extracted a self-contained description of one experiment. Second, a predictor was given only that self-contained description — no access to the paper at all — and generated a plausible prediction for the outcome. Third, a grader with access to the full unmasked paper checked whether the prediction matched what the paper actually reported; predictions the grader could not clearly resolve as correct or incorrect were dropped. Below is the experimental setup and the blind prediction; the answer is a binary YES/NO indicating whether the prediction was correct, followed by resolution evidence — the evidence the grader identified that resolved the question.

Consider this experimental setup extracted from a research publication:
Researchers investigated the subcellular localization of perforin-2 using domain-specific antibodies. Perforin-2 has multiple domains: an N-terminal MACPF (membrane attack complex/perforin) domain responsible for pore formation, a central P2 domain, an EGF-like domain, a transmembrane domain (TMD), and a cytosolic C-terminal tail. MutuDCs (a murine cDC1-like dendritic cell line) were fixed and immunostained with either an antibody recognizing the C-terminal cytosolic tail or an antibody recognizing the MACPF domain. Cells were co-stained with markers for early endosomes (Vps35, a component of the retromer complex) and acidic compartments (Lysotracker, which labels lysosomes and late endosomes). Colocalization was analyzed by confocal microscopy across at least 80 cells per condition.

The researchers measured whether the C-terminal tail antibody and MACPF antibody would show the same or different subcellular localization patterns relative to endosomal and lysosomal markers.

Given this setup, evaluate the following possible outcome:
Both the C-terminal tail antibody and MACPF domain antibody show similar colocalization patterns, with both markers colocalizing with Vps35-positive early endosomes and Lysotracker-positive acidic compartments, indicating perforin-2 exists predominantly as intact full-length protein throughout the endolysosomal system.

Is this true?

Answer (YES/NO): NO